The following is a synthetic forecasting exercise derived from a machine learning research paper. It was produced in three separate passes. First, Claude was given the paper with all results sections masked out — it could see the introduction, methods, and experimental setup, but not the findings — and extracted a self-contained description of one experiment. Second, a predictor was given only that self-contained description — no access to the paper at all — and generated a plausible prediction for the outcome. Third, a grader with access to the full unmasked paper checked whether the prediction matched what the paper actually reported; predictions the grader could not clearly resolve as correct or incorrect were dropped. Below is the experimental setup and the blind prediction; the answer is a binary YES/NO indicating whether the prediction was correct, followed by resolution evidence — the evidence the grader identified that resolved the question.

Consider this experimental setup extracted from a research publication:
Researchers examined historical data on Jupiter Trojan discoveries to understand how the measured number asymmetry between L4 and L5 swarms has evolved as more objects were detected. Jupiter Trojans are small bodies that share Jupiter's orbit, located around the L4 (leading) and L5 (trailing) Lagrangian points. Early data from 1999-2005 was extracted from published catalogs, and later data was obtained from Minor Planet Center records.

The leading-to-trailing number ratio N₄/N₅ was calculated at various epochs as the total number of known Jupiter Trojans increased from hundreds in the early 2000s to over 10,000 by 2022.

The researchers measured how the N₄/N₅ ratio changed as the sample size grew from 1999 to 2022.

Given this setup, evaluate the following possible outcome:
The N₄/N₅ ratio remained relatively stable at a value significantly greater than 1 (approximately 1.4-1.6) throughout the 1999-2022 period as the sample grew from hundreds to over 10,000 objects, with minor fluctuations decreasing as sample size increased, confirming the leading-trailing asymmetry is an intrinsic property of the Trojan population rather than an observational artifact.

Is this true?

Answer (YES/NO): NO